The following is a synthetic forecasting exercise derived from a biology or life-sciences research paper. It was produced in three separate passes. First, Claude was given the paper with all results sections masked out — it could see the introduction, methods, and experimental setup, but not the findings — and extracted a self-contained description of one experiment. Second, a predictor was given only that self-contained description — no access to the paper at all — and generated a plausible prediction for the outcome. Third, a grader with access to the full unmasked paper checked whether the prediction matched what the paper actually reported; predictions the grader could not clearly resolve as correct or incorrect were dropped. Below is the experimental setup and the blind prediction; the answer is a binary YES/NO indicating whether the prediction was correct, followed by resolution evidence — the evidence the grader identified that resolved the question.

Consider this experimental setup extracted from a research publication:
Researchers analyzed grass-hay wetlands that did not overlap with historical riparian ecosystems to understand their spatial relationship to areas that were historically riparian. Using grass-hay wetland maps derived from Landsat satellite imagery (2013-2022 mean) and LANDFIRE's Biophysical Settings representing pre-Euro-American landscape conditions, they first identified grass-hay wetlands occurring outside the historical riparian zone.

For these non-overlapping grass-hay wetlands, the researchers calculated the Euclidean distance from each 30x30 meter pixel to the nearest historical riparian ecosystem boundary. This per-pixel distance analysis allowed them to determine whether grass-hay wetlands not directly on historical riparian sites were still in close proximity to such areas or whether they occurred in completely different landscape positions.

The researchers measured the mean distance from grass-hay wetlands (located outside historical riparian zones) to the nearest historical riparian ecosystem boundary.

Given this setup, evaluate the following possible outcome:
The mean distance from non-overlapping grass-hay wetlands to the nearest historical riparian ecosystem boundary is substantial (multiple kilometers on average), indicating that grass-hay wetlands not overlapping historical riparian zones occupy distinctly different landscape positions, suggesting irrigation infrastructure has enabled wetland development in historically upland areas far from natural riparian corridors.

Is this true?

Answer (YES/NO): NO